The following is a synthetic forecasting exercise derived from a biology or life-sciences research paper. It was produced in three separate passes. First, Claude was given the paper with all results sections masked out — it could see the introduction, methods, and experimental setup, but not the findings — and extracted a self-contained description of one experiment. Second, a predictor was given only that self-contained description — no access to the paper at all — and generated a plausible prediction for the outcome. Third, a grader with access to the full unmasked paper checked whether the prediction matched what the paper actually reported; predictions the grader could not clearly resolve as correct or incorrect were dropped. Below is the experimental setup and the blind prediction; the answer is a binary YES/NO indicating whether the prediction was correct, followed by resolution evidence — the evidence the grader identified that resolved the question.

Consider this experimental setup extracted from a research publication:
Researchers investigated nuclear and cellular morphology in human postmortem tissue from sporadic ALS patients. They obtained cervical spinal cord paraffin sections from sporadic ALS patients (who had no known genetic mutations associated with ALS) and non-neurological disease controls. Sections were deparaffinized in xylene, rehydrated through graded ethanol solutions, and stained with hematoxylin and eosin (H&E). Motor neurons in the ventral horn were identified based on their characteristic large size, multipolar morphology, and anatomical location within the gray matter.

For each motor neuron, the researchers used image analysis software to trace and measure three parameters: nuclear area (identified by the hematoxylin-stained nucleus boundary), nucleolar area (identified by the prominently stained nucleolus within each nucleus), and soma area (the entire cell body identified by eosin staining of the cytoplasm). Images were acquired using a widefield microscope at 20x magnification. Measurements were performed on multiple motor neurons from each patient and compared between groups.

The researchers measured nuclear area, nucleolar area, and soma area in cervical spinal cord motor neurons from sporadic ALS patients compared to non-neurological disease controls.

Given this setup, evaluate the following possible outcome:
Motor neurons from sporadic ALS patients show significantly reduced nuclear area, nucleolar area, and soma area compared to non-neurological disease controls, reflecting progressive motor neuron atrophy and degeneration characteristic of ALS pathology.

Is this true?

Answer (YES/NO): NO